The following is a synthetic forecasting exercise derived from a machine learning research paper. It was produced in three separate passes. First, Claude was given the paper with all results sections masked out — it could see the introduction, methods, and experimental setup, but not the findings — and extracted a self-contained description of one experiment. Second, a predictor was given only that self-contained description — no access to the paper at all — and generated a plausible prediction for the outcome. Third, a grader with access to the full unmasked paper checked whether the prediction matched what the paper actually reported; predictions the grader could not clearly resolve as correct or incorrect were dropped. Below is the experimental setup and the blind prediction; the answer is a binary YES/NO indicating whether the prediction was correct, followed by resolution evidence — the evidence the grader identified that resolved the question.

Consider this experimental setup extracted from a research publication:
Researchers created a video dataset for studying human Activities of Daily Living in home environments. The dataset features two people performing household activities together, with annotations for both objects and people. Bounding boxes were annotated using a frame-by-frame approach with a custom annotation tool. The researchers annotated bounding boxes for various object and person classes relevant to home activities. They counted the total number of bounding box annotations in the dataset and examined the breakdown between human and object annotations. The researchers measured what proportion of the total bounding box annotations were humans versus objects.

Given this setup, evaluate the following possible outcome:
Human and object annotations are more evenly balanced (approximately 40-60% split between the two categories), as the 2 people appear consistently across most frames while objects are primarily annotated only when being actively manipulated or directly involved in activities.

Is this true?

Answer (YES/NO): NO